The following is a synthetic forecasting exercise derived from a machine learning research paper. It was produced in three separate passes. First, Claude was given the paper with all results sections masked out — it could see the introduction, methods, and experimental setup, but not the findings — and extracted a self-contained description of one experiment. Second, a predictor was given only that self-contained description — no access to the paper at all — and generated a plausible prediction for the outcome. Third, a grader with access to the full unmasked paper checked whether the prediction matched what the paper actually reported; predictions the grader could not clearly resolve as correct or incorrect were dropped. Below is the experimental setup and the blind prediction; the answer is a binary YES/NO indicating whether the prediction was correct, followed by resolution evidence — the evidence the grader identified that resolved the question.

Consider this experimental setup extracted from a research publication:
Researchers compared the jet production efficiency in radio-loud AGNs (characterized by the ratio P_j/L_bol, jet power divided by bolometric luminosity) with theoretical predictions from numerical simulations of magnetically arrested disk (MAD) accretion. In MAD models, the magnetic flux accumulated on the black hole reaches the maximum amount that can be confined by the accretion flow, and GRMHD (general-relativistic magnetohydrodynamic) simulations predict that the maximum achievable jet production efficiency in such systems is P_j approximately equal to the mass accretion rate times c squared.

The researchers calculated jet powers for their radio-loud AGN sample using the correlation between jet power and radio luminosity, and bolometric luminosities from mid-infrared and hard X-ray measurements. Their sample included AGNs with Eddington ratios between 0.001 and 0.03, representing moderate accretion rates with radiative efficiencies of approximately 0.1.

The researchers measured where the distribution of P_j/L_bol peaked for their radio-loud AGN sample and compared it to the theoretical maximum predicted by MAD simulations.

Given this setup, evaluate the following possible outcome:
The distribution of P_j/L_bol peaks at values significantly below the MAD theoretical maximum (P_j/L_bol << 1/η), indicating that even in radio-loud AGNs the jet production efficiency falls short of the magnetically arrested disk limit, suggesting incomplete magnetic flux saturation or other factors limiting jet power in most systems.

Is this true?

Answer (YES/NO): YES